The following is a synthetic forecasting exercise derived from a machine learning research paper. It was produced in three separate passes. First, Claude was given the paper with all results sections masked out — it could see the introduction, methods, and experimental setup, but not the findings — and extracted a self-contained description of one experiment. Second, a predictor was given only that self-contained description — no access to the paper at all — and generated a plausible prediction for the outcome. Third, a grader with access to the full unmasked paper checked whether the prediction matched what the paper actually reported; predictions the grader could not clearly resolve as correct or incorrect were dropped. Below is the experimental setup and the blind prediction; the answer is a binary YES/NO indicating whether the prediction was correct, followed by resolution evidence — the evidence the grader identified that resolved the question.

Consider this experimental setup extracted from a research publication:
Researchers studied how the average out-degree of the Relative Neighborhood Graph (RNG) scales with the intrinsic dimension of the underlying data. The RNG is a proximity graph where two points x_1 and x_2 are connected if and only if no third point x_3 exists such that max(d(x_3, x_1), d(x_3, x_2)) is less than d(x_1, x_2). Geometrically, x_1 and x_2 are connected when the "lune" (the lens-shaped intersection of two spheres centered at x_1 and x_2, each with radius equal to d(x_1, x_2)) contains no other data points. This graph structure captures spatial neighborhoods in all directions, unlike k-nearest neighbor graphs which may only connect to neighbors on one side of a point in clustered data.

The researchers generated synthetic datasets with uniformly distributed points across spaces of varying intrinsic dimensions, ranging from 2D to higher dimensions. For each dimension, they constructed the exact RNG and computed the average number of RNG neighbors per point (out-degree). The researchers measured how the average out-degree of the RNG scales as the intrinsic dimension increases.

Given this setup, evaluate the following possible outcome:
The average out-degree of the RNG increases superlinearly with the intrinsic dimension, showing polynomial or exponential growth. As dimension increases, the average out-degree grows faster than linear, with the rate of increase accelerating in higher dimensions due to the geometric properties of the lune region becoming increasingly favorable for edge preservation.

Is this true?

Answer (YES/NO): NO